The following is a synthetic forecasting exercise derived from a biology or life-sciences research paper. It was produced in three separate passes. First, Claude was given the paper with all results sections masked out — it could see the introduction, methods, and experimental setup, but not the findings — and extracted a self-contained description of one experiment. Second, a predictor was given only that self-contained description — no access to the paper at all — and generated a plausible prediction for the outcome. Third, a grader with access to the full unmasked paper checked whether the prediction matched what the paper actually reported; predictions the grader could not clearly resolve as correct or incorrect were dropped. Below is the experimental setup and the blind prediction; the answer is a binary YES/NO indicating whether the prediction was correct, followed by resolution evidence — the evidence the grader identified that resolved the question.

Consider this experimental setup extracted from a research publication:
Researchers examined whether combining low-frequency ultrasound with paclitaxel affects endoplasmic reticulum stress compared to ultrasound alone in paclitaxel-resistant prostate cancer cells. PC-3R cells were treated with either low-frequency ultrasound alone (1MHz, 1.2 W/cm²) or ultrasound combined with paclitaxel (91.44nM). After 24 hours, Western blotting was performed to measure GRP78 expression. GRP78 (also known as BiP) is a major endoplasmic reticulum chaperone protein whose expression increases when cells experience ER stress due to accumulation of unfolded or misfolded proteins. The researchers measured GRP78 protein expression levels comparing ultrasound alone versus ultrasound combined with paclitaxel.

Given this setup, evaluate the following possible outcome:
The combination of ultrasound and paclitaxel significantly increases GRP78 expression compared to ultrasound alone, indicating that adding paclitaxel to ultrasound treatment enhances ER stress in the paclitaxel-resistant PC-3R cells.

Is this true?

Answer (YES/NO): YES